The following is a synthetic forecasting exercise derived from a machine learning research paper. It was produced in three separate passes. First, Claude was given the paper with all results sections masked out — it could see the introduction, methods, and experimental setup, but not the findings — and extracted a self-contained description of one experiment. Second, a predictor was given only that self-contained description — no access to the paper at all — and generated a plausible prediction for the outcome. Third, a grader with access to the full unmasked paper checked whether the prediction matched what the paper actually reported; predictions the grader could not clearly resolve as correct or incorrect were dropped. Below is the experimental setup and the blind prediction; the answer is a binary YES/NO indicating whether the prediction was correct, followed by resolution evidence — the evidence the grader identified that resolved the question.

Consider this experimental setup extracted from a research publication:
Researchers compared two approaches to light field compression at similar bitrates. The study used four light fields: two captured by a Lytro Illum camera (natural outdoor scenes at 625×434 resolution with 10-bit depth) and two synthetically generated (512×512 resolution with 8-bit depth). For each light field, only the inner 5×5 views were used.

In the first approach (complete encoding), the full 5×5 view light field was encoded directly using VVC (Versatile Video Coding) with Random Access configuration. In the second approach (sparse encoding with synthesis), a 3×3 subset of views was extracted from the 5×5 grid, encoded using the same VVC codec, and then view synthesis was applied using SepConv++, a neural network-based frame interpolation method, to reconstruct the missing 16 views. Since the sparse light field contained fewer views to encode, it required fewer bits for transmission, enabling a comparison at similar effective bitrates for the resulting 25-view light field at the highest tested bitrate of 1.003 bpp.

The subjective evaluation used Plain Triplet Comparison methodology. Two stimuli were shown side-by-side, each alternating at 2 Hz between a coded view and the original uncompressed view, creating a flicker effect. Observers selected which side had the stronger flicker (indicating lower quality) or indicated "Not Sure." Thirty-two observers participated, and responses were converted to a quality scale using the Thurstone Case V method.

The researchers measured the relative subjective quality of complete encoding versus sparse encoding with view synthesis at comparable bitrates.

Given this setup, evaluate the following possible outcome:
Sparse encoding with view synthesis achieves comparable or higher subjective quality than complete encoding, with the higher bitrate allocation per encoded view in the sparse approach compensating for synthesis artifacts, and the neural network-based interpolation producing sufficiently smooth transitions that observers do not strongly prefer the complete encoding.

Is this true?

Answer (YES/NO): NO